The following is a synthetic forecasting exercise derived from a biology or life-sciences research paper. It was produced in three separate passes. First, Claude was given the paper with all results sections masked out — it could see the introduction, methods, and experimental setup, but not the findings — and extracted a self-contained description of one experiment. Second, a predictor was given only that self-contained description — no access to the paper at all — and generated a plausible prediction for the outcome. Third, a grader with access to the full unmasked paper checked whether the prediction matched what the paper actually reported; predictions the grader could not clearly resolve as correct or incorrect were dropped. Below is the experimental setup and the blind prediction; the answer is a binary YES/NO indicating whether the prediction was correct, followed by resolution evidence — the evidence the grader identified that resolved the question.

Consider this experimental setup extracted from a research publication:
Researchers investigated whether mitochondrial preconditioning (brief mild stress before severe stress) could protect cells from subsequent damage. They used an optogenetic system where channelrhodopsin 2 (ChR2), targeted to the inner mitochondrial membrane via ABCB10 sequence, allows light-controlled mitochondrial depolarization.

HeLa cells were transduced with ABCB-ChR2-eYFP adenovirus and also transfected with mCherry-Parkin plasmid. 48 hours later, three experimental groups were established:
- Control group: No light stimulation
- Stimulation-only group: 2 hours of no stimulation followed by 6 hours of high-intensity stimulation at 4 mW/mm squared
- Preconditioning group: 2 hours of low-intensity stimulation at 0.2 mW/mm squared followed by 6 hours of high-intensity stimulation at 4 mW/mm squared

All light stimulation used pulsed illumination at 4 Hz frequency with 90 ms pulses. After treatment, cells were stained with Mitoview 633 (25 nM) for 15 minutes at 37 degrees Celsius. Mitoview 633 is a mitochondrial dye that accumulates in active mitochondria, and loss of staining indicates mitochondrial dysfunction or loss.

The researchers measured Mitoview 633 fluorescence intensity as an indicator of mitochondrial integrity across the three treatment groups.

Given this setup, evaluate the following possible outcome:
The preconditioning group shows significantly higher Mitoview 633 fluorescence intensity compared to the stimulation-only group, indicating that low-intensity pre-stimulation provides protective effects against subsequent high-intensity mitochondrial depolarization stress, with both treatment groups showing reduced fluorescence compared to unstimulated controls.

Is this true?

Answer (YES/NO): YES